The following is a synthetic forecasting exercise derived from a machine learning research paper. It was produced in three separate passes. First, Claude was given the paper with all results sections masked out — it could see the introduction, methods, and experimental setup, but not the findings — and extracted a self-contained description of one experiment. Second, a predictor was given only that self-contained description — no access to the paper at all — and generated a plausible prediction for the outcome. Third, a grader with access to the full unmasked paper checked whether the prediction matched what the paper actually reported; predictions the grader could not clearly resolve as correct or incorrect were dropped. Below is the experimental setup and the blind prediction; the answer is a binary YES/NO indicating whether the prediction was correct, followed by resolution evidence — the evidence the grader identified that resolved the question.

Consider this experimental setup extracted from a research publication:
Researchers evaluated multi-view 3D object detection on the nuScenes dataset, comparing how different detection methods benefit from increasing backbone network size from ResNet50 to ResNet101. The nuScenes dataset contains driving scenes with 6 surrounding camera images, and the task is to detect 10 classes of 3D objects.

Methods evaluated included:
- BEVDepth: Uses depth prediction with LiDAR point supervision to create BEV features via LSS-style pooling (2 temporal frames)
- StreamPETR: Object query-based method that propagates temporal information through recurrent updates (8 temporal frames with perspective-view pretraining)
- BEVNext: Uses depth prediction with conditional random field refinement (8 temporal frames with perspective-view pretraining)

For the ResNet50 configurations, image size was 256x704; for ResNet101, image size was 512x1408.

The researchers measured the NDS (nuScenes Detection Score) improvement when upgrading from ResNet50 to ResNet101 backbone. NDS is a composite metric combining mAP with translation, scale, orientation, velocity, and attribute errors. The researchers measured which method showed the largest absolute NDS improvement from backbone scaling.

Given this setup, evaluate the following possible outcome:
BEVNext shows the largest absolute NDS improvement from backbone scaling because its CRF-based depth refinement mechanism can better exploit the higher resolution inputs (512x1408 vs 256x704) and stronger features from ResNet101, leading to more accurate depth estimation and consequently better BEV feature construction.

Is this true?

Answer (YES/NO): NO